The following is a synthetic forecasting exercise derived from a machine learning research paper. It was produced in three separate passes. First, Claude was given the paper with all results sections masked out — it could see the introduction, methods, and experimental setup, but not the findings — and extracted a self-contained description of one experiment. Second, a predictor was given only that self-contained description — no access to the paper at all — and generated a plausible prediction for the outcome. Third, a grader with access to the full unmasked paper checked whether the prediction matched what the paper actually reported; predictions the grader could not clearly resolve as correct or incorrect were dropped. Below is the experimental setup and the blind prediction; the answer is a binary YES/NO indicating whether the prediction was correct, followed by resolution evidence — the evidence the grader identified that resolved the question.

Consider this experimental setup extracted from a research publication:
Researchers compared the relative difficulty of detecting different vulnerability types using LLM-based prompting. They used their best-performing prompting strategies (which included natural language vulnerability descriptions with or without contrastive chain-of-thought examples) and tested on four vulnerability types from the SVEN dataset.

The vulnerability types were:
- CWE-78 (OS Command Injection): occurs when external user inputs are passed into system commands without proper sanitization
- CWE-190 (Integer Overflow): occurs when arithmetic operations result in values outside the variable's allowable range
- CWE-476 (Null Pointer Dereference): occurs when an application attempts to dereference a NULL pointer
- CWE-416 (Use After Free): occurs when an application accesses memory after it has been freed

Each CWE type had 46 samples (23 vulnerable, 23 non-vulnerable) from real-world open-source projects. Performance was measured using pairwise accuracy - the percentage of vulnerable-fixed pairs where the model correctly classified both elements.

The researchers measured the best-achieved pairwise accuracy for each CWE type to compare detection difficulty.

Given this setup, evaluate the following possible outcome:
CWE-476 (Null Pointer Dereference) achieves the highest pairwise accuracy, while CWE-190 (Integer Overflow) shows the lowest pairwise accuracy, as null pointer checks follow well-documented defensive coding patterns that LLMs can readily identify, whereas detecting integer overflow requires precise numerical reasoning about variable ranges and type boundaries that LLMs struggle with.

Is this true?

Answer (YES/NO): NO